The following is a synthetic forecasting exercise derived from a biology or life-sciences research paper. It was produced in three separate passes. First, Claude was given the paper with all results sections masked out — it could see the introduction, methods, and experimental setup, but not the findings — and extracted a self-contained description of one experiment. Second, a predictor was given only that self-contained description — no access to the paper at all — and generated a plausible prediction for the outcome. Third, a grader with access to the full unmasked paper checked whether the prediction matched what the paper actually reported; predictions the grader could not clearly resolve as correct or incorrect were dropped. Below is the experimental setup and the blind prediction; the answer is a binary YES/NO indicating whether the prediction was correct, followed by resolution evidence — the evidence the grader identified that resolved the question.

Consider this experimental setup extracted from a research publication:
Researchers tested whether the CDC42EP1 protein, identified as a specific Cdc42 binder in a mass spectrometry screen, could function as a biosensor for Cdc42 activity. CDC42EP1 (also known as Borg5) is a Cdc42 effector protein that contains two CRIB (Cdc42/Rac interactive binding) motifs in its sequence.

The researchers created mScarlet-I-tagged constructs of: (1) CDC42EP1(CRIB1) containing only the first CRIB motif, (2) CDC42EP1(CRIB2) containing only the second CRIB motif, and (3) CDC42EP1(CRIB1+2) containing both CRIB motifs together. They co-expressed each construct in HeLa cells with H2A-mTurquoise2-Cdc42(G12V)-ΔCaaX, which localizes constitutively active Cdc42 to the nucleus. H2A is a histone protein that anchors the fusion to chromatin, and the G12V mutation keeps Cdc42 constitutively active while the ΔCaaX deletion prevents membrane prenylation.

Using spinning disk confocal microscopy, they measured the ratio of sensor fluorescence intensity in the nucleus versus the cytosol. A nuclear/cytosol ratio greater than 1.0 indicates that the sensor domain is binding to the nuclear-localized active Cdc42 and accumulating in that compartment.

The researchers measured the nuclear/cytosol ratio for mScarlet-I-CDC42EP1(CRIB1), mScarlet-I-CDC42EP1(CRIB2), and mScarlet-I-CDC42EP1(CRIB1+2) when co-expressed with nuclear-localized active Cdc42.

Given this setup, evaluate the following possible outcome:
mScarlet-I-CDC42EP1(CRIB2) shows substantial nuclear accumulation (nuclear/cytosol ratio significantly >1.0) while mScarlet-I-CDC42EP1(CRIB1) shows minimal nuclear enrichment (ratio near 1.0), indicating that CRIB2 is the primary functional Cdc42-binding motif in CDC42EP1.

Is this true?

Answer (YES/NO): NO